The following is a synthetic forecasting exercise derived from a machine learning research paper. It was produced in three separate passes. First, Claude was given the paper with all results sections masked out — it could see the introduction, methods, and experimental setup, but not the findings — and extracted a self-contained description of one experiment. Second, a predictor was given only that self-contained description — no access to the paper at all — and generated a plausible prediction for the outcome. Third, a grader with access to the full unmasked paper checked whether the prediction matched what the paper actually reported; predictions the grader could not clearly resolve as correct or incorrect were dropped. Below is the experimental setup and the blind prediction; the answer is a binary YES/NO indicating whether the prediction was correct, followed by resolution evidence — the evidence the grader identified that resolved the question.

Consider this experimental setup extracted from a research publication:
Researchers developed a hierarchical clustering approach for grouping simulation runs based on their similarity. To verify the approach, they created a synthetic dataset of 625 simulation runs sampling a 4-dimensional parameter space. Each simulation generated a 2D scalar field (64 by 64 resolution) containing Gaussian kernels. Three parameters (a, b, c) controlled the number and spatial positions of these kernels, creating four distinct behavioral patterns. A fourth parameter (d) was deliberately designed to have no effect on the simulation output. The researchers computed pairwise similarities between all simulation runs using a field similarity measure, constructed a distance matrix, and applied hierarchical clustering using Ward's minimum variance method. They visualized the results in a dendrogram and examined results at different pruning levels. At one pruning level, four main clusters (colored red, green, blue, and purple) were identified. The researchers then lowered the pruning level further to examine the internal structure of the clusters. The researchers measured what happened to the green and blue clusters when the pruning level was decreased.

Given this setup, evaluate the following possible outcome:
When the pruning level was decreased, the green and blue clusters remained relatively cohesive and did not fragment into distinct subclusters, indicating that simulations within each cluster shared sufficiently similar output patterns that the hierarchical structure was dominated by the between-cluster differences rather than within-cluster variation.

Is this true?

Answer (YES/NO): NO